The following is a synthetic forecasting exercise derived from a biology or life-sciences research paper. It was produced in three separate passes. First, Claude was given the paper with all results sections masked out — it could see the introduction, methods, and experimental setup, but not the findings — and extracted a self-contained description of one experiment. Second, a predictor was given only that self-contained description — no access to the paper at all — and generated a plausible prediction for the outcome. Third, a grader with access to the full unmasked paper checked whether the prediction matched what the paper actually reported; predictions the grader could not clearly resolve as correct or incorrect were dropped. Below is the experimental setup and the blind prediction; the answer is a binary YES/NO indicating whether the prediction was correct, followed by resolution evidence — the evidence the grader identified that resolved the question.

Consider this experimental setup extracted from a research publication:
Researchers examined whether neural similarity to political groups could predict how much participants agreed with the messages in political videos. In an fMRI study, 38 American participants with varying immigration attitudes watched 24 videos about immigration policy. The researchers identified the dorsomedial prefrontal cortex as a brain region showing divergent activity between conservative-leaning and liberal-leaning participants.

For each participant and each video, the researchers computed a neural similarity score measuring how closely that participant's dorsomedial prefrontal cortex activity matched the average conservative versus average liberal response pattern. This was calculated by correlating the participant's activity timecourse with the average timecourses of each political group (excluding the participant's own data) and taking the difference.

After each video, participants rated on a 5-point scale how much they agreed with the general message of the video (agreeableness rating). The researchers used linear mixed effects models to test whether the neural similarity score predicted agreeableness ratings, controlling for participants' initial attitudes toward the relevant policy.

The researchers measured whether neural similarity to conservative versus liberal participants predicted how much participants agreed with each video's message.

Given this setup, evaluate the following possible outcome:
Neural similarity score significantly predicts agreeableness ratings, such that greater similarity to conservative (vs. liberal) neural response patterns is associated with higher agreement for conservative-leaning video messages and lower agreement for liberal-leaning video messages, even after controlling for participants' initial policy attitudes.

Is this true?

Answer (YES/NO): NO